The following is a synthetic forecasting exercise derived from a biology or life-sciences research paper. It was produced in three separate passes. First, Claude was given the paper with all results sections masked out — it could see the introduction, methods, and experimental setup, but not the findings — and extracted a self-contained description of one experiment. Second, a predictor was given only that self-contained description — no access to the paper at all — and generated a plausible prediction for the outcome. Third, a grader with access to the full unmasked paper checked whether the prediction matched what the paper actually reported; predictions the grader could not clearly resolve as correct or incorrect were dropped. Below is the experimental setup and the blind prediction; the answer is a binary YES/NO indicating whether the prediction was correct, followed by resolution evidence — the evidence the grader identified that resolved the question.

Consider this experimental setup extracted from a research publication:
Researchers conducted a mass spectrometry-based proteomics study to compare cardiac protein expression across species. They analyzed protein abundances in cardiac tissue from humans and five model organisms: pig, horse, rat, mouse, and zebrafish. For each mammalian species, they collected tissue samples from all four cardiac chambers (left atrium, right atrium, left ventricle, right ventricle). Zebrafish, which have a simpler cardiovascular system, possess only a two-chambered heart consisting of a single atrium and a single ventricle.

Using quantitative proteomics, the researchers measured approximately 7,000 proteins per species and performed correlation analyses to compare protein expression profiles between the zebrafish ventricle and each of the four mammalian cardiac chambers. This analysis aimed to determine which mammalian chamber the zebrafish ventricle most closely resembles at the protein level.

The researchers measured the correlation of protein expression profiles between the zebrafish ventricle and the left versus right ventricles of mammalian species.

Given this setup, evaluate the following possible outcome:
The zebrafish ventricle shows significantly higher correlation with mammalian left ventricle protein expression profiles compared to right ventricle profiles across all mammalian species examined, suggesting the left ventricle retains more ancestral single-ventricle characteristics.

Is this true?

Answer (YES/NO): NO